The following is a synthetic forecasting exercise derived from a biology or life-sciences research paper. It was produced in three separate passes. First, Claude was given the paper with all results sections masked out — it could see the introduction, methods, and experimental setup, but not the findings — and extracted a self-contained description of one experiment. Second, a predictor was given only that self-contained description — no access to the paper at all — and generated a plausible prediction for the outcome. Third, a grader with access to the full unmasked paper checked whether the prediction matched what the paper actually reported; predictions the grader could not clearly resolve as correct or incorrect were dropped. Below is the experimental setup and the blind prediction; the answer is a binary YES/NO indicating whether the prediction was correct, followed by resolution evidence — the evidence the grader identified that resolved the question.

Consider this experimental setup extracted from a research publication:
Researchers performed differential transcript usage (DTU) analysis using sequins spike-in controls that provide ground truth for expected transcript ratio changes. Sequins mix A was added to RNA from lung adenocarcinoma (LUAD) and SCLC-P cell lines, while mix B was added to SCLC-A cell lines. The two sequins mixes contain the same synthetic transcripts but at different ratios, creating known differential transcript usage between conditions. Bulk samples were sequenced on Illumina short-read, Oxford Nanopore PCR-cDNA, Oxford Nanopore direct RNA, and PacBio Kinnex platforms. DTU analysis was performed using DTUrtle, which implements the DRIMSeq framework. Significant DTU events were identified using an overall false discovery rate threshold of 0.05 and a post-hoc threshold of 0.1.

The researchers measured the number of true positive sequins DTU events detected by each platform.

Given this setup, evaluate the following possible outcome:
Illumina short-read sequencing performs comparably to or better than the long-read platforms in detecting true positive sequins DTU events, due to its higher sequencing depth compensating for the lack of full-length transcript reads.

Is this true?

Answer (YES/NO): YES